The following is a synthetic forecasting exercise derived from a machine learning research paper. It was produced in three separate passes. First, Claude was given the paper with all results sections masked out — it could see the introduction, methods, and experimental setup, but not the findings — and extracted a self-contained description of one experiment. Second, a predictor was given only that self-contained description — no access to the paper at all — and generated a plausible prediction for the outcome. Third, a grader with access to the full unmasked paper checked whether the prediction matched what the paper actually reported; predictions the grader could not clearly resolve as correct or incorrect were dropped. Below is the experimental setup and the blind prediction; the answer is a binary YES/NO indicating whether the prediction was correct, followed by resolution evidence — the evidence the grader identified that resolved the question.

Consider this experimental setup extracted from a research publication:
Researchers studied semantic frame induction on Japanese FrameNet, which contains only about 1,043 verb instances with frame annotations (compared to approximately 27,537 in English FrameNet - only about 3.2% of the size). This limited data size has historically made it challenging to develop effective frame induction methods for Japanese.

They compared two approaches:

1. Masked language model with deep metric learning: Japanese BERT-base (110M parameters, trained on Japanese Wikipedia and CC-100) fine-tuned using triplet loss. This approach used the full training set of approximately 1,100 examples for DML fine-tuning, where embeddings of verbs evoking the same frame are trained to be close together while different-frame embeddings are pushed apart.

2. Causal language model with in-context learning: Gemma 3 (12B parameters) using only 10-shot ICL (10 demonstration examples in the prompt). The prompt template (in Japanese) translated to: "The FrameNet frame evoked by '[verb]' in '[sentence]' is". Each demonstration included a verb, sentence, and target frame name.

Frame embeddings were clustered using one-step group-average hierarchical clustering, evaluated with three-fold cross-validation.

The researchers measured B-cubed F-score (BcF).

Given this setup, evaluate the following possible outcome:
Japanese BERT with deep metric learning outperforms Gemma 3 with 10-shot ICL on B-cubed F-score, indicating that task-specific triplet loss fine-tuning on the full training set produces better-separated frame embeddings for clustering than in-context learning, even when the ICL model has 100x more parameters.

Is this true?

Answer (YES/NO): NO